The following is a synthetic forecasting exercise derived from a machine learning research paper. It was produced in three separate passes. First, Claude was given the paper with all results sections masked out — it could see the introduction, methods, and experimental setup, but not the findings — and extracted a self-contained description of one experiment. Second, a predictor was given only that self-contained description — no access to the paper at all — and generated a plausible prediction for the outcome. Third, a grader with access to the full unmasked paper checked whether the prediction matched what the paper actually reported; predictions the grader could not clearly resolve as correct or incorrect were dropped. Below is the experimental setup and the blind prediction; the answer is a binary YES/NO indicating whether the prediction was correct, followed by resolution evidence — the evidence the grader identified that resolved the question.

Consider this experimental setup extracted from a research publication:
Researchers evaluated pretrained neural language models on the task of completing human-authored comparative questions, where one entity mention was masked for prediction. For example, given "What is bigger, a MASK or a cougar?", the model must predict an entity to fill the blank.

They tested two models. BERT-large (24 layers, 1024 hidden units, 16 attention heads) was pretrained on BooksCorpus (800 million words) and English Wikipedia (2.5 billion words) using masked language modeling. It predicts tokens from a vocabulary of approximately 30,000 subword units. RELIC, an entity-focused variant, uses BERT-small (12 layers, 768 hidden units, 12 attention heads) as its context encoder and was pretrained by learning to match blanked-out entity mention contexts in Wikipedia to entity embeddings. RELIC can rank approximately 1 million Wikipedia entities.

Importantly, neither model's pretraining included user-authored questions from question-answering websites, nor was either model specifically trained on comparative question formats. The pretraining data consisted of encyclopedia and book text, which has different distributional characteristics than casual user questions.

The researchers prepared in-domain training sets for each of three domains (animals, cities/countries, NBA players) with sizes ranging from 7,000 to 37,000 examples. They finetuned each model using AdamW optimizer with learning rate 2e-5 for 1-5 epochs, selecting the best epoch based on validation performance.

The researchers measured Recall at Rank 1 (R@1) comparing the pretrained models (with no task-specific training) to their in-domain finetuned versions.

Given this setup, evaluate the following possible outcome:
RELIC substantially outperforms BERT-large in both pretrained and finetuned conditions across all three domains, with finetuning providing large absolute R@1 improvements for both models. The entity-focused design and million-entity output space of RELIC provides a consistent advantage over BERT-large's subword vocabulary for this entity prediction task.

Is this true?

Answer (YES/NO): NO